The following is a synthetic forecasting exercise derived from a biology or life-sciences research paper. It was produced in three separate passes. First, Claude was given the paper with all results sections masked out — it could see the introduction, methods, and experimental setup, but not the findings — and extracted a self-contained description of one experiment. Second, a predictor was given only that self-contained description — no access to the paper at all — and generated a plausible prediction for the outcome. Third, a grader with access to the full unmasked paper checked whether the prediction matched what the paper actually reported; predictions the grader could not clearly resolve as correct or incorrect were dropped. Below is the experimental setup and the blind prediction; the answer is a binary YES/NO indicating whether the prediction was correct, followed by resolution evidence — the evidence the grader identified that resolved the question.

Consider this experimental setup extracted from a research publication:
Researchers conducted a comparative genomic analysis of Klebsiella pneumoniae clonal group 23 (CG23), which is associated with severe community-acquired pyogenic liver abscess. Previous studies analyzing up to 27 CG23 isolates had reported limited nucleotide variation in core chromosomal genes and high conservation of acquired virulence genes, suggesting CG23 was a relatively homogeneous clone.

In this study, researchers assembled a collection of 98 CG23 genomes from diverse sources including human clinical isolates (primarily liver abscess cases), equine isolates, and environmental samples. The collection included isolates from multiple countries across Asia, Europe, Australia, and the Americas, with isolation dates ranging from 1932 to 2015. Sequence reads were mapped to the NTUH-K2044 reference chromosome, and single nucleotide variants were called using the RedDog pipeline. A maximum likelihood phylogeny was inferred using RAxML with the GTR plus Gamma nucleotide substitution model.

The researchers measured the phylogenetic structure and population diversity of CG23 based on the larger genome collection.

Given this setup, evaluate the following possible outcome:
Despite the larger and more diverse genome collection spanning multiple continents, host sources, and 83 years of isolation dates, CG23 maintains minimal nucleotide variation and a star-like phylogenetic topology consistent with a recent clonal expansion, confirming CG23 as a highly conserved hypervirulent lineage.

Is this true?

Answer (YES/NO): NO